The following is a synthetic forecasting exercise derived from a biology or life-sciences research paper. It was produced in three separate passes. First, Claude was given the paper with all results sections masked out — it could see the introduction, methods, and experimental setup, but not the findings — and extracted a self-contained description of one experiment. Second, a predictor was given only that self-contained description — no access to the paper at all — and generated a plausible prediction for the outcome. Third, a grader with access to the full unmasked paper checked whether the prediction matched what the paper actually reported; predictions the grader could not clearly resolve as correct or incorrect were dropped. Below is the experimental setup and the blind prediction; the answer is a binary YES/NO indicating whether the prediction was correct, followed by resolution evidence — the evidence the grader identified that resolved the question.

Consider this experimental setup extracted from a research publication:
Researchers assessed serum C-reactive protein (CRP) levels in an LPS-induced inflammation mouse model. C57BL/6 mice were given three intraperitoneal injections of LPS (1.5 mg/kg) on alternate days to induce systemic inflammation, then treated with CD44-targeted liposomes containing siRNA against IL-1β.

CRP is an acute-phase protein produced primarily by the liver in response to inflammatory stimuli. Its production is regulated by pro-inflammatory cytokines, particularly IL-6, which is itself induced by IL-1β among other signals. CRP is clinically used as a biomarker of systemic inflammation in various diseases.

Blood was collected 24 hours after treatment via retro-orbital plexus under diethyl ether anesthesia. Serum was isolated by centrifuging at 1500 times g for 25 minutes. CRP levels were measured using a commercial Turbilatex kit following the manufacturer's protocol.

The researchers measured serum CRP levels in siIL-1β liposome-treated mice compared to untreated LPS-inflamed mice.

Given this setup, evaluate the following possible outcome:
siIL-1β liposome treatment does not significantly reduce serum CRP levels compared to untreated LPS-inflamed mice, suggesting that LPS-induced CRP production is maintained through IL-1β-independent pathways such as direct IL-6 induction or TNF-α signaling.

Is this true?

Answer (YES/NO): NO